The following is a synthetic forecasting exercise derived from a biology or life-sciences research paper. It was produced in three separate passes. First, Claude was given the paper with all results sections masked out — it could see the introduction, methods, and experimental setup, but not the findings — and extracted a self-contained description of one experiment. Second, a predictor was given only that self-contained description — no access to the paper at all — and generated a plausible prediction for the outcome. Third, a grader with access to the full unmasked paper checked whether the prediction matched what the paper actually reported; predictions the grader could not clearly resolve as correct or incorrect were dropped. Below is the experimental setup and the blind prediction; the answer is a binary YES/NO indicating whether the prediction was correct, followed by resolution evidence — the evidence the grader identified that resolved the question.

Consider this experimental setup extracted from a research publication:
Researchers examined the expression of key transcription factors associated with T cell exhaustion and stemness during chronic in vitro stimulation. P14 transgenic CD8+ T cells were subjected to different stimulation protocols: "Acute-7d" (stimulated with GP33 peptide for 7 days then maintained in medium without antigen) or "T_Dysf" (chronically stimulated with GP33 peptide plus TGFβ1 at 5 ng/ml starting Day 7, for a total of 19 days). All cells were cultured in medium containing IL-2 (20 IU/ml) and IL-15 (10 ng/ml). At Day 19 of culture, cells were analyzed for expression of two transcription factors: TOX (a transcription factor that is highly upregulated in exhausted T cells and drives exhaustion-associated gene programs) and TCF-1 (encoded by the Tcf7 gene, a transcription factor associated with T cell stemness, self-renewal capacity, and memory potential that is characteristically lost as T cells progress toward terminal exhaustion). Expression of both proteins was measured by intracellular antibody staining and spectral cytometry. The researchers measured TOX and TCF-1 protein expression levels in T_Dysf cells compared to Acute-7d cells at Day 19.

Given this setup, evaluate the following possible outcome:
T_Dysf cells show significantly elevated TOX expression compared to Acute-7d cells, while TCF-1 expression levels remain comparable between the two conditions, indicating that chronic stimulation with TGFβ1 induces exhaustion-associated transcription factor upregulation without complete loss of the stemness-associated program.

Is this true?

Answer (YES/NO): NO